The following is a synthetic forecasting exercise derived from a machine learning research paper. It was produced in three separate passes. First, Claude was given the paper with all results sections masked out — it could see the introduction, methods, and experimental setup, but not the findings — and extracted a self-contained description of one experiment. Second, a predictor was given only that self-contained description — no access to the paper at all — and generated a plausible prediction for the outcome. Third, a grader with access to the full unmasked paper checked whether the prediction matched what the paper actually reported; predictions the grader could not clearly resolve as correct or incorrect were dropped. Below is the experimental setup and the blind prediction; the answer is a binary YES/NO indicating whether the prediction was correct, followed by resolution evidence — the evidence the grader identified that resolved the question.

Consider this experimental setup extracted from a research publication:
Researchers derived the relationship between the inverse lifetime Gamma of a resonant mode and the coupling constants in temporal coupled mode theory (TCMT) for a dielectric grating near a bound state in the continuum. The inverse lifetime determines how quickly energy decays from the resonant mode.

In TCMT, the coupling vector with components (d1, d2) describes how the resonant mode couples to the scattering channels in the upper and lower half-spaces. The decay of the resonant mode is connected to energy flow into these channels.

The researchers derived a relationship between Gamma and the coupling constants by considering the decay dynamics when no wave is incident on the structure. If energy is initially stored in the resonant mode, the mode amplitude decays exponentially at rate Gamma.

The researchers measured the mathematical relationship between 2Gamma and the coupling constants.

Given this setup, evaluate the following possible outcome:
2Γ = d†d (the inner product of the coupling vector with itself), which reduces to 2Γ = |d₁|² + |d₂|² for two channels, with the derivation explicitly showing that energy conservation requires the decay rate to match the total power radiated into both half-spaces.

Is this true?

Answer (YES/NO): YES